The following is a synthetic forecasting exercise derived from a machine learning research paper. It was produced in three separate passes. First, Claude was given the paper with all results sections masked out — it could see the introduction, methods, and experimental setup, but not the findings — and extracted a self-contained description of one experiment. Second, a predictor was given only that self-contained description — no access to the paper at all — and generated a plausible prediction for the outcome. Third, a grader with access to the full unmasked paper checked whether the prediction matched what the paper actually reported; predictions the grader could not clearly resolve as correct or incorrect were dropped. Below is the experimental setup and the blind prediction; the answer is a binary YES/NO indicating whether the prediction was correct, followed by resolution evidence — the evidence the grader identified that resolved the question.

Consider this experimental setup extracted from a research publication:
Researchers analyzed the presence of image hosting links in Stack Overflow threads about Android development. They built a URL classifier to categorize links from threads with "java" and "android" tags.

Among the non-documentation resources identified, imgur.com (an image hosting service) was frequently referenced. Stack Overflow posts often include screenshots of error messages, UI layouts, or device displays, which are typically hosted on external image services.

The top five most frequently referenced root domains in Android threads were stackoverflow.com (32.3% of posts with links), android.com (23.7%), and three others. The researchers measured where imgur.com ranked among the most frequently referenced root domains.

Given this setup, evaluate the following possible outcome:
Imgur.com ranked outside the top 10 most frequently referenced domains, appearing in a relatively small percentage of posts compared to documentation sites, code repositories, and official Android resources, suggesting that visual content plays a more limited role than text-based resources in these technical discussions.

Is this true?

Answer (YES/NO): NO